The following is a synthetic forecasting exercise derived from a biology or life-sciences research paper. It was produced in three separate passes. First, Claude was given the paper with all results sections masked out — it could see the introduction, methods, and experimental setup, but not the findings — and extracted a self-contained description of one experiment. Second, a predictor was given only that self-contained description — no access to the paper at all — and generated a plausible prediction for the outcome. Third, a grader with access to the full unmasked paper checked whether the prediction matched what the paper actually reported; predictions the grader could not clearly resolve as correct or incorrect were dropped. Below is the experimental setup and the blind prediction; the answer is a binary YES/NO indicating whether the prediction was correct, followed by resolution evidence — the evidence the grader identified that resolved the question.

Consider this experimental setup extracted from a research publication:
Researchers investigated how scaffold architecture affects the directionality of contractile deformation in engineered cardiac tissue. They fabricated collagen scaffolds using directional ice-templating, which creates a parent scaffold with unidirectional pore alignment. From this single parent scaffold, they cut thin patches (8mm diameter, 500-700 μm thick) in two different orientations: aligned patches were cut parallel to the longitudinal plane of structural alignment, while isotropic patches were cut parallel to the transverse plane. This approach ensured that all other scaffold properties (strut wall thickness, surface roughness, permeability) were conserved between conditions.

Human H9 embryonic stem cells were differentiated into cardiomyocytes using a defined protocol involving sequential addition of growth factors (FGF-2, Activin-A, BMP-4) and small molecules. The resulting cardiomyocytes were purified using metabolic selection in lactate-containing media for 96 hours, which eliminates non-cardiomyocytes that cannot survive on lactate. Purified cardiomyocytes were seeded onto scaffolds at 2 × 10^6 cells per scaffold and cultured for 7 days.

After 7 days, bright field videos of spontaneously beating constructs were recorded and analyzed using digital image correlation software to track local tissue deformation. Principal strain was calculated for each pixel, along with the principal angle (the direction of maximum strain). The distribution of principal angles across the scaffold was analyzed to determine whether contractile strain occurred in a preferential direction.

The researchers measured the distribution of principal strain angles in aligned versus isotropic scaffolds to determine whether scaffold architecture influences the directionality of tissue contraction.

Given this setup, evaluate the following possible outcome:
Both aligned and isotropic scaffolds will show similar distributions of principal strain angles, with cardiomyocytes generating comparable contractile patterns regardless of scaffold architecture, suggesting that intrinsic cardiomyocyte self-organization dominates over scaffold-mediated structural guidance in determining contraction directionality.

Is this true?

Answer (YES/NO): NO